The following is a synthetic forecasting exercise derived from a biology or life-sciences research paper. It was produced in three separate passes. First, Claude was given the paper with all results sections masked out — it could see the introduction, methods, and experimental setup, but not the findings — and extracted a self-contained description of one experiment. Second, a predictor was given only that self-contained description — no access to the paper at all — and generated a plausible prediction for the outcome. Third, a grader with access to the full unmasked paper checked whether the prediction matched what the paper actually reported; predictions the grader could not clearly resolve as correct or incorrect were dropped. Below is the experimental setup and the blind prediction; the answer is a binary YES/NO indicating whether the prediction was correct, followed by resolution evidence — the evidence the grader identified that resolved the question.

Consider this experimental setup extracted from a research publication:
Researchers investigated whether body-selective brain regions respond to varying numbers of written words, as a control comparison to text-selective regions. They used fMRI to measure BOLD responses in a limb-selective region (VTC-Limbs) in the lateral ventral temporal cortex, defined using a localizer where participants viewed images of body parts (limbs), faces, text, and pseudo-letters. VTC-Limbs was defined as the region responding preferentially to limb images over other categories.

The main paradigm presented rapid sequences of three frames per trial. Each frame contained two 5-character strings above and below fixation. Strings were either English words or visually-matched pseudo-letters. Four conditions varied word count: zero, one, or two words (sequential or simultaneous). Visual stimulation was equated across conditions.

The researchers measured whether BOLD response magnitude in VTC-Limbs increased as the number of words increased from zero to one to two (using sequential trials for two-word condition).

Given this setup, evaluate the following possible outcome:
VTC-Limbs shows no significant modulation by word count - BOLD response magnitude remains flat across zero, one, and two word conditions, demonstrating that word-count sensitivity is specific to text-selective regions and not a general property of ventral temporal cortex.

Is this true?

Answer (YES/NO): YES